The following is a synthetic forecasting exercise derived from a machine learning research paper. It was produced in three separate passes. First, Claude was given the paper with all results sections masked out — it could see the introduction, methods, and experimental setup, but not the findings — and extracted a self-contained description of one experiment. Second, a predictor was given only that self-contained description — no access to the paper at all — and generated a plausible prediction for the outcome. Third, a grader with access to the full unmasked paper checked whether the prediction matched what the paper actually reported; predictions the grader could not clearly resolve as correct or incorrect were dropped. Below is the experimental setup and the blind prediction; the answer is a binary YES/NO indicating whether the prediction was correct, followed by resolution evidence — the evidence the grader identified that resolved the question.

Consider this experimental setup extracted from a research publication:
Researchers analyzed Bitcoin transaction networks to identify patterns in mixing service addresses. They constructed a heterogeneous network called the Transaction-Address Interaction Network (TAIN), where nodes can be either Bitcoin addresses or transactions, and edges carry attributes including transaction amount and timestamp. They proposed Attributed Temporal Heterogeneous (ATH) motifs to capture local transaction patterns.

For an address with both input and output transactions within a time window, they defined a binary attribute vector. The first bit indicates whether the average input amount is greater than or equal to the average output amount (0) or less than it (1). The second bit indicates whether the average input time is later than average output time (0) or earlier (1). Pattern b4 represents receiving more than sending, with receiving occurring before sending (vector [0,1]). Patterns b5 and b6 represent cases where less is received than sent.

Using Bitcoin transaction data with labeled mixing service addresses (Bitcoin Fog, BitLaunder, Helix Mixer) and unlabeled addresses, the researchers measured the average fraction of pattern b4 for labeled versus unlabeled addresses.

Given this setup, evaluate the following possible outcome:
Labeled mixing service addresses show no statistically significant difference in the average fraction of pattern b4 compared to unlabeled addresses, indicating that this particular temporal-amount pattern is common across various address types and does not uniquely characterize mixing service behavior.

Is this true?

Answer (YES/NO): NO